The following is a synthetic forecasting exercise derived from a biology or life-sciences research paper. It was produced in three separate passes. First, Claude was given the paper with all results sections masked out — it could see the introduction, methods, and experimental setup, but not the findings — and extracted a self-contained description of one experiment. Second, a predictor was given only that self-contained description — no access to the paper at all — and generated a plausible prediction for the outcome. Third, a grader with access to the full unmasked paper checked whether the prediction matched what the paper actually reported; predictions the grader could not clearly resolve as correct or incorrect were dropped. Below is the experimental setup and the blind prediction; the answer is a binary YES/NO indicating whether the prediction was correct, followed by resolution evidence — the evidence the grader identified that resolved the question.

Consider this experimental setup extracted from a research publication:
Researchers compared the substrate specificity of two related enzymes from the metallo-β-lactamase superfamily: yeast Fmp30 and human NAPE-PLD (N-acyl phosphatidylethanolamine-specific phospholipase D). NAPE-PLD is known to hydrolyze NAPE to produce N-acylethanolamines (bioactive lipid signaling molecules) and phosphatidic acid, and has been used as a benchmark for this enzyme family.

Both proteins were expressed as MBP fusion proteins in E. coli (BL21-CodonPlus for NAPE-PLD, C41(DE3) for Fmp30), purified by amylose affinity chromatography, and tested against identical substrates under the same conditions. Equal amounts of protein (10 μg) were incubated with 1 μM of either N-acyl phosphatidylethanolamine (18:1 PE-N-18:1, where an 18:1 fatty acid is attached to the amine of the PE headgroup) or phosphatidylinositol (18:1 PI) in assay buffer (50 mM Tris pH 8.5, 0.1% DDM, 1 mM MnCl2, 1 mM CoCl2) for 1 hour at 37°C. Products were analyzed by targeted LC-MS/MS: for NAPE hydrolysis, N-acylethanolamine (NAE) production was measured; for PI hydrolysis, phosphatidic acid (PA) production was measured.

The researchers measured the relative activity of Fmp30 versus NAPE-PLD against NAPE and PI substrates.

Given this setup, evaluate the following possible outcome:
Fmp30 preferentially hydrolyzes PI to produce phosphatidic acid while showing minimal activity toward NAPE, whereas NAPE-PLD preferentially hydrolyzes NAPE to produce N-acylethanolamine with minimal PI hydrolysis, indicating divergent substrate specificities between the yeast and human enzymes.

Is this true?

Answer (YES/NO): YES